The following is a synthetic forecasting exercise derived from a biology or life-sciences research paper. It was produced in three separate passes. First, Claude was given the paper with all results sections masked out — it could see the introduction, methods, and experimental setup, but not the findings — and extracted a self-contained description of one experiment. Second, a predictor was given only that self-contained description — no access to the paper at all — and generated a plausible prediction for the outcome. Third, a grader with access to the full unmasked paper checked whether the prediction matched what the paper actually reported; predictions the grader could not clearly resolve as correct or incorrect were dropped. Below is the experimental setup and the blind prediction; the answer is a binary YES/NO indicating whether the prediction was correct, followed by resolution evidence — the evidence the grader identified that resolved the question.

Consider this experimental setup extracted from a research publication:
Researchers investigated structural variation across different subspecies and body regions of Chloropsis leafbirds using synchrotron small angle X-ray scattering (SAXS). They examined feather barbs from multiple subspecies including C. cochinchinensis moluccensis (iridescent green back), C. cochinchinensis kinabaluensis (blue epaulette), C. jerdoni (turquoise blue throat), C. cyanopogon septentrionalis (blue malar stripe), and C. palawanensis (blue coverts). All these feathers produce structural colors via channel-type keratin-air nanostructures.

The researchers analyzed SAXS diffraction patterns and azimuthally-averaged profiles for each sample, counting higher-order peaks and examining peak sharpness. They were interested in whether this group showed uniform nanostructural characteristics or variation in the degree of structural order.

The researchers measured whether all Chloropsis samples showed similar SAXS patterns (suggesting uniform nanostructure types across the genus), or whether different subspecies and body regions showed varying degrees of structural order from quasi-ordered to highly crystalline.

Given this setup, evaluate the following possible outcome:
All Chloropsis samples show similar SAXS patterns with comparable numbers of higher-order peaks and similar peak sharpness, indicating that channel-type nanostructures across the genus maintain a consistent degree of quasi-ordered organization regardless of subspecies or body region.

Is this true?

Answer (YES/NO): NO